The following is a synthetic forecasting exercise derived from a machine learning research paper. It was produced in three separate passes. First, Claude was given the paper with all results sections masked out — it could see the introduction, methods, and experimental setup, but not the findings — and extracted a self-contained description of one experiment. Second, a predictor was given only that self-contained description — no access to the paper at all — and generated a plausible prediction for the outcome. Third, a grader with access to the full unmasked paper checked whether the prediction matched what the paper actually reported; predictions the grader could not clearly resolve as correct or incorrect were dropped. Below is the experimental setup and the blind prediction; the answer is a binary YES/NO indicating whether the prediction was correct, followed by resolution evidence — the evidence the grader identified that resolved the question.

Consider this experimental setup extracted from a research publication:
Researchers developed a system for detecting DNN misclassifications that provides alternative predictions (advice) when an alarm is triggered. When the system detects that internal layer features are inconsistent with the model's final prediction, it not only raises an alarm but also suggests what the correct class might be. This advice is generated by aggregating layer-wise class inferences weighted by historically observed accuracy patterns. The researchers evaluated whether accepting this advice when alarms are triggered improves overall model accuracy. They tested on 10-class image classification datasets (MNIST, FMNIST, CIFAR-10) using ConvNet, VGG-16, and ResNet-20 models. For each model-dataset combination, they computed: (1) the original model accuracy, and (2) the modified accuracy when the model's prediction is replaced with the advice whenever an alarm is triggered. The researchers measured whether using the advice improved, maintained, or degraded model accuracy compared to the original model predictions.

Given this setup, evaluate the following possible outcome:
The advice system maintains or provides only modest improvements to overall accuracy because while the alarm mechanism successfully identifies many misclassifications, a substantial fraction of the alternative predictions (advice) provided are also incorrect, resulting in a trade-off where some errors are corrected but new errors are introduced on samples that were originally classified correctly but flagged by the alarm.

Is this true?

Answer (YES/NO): NO